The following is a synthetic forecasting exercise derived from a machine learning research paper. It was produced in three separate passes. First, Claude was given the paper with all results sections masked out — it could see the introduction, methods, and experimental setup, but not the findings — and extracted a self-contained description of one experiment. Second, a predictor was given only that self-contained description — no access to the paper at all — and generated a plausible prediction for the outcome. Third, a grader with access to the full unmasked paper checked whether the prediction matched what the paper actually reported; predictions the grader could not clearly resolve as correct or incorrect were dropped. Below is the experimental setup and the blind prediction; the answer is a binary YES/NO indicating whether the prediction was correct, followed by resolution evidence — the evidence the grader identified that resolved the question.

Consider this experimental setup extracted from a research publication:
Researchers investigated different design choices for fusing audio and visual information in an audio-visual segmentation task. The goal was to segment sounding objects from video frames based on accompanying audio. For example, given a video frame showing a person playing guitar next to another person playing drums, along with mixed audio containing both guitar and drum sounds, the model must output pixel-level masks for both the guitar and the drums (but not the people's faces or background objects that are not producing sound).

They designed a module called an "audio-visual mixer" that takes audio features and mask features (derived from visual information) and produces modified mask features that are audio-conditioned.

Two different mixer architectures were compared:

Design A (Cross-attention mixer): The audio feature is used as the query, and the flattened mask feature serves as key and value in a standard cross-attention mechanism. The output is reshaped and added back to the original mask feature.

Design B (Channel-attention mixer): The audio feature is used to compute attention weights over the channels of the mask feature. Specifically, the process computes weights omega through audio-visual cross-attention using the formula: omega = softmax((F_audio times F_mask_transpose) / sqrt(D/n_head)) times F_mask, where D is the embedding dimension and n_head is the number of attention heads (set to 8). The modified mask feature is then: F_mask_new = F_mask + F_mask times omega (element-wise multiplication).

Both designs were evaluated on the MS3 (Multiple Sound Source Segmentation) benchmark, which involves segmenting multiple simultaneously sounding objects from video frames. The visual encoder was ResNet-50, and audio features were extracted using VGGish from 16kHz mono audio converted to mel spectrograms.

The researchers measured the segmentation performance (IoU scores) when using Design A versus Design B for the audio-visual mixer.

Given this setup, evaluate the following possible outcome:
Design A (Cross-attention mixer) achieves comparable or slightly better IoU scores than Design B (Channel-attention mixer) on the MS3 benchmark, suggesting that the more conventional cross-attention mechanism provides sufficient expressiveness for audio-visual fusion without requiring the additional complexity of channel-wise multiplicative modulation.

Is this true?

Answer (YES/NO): NO